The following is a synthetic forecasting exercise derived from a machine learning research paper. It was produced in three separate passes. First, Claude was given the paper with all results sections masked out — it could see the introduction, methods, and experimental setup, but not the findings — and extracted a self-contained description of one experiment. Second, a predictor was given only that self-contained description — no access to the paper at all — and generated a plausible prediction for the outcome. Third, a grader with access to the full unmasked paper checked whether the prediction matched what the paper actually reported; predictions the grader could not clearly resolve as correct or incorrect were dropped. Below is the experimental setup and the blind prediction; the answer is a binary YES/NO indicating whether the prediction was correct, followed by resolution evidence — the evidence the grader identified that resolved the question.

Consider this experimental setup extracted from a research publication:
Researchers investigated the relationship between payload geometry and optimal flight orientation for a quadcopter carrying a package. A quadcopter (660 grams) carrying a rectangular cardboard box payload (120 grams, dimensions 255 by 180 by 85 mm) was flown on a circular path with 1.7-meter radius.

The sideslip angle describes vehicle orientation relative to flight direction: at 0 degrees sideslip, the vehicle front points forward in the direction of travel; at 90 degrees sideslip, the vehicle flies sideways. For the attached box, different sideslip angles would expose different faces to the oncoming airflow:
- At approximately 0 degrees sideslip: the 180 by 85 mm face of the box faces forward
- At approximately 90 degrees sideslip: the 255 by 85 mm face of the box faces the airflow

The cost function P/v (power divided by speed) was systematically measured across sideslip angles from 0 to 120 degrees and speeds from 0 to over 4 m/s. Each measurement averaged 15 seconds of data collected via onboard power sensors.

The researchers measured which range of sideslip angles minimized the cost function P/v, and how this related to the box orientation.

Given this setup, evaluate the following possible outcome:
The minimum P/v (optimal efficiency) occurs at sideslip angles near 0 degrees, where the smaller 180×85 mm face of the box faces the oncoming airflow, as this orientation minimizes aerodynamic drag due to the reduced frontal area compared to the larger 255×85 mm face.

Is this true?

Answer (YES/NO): NO